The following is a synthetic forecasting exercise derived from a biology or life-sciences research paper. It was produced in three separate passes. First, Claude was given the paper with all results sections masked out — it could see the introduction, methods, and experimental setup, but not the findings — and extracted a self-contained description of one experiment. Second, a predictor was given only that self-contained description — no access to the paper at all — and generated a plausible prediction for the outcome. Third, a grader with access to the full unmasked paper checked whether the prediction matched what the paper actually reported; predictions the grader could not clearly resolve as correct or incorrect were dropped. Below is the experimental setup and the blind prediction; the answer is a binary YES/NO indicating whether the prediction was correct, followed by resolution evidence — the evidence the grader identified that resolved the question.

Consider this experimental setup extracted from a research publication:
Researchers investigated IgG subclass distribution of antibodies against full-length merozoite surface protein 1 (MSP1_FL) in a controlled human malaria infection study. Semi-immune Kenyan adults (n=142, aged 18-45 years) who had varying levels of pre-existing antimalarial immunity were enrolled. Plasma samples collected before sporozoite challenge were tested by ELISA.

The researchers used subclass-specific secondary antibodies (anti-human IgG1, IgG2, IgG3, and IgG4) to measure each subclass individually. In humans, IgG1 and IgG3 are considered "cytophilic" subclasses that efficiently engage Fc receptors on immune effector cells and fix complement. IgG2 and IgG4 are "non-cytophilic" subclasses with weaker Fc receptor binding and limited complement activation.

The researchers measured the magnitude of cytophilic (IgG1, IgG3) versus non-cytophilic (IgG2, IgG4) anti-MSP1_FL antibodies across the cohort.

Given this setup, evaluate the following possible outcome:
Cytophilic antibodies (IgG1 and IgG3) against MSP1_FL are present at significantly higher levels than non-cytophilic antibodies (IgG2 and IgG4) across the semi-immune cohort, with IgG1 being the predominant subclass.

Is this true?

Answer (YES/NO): NO